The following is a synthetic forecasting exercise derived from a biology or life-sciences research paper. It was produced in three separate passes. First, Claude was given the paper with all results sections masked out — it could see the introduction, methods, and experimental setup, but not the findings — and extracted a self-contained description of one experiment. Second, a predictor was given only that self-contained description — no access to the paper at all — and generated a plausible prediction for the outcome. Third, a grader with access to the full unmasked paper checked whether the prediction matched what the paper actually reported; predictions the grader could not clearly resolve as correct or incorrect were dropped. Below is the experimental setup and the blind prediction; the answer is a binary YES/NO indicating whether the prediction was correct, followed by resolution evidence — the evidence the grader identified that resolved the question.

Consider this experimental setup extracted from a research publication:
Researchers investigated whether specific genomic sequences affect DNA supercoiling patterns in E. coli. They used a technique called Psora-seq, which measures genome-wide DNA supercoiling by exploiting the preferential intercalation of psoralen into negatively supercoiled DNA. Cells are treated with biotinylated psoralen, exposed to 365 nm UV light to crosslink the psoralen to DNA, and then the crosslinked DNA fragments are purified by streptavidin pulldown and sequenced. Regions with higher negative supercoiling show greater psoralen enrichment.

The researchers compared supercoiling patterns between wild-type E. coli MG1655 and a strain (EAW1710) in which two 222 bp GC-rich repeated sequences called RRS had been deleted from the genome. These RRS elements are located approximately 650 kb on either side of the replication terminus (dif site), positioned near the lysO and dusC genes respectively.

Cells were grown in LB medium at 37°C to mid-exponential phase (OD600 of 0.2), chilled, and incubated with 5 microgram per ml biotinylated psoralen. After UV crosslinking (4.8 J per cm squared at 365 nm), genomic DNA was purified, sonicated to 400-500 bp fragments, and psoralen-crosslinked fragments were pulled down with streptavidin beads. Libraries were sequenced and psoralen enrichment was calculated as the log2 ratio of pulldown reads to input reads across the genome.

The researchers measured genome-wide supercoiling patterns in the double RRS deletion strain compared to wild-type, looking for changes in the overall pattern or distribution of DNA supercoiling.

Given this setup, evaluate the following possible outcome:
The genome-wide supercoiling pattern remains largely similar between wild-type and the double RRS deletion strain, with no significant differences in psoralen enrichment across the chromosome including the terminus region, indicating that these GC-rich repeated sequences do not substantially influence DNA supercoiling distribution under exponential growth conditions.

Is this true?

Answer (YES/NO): NO